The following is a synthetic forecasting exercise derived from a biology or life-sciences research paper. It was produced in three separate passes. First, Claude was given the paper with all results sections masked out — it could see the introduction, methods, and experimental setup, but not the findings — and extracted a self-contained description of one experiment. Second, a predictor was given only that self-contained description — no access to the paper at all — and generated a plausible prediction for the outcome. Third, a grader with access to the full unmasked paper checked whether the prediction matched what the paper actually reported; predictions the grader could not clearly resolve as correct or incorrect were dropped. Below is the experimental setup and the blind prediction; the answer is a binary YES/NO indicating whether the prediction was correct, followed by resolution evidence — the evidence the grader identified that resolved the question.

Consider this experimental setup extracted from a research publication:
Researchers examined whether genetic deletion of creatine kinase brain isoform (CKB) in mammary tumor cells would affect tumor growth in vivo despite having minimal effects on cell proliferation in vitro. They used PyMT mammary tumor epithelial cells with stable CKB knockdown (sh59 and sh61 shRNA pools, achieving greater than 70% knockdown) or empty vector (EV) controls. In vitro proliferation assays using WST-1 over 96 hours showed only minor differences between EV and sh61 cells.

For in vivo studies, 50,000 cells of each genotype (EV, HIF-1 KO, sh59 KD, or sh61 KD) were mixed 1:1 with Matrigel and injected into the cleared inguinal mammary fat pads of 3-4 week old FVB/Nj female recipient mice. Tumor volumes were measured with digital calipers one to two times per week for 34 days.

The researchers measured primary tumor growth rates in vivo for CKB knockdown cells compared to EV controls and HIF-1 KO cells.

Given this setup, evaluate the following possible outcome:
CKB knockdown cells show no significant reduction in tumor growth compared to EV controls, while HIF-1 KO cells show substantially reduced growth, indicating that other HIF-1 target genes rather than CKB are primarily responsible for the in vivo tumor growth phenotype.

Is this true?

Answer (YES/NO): NO